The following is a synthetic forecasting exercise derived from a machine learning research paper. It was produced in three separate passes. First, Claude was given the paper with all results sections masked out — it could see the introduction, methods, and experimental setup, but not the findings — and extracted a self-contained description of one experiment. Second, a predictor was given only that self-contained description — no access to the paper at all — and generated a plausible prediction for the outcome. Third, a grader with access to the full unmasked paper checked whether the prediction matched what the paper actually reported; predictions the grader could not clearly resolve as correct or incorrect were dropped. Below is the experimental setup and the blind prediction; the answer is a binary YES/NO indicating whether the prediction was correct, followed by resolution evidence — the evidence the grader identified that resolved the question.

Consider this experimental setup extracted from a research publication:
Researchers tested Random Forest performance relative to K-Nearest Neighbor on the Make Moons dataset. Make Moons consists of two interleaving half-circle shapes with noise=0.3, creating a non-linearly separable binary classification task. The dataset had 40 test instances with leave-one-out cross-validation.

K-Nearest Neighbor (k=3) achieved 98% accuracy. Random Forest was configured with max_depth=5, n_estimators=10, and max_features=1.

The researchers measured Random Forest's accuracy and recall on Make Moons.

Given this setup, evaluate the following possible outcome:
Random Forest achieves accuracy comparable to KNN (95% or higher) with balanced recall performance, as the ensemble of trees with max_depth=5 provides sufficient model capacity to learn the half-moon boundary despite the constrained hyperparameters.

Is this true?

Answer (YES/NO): NO